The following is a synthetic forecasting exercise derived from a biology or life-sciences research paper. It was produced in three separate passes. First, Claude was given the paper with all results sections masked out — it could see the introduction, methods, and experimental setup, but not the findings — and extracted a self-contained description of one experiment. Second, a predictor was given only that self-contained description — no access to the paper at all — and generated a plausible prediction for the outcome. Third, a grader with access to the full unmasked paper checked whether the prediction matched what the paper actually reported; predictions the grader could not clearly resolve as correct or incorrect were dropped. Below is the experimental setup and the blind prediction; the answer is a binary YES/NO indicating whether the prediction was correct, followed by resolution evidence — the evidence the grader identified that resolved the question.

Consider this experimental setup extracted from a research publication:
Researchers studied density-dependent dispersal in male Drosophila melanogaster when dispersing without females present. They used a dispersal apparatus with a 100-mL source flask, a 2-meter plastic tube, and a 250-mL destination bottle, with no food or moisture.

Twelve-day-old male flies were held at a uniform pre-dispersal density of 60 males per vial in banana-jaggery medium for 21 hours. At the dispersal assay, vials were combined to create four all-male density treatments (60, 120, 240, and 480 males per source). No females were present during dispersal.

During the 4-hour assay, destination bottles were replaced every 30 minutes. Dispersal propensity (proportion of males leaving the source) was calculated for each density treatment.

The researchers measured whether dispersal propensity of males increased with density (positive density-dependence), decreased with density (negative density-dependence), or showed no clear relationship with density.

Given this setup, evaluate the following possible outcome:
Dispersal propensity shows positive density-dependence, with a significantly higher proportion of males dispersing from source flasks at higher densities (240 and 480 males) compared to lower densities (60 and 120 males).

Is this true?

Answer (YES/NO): NO